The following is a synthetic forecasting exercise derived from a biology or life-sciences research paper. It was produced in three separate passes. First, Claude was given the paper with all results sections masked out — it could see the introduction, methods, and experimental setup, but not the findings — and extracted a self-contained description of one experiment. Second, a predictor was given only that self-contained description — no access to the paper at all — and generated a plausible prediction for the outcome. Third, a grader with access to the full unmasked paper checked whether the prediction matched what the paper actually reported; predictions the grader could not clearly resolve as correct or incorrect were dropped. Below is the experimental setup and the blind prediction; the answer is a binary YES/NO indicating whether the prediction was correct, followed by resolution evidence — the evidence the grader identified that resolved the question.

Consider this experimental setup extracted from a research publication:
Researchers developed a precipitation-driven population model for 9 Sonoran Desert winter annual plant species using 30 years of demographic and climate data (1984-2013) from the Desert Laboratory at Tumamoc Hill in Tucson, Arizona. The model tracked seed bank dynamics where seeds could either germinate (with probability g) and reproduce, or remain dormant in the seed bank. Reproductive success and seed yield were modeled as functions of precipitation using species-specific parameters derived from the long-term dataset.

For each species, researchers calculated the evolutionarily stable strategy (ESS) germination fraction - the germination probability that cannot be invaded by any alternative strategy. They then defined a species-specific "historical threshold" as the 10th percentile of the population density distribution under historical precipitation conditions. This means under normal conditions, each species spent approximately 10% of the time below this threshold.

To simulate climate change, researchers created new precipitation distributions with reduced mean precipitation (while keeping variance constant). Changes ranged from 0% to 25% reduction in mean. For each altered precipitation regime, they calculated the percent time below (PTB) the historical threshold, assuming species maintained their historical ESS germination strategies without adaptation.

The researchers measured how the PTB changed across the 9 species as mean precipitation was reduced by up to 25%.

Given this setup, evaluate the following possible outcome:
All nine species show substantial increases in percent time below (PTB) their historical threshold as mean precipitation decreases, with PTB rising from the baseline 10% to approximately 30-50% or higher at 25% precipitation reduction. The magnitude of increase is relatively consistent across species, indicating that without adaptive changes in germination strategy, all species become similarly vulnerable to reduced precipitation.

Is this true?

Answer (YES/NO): NO